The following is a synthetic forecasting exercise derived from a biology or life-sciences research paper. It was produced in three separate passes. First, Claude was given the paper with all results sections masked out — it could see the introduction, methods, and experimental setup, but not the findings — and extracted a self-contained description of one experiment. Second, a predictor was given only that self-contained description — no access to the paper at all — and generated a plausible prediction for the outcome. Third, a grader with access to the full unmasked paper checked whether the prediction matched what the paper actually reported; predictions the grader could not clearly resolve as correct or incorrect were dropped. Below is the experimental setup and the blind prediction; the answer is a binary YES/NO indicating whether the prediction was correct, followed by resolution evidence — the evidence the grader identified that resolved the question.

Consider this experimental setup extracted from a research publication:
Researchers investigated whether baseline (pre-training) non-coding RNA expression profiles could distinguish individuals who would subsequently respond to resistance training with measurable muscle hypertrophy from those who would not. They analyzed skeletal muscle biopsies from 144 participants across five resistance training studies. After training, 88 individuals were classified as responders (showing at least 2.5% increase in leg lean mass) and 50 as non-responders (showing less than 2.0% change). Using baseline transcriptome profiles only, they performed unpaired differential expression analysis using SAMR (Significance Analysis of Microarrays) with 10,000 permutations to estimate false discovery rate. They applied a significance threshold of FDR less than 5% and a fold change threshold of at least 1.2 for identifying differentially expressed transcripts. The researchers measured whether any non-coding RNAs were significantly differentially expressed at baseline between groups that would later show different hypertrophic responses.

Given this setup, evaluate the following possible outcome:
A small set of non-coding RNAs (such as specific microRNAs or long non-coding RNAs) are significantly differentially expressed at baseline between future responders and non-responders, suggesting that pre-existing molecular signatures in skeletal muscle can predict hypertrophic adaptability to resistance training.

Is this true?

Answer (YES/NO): NO